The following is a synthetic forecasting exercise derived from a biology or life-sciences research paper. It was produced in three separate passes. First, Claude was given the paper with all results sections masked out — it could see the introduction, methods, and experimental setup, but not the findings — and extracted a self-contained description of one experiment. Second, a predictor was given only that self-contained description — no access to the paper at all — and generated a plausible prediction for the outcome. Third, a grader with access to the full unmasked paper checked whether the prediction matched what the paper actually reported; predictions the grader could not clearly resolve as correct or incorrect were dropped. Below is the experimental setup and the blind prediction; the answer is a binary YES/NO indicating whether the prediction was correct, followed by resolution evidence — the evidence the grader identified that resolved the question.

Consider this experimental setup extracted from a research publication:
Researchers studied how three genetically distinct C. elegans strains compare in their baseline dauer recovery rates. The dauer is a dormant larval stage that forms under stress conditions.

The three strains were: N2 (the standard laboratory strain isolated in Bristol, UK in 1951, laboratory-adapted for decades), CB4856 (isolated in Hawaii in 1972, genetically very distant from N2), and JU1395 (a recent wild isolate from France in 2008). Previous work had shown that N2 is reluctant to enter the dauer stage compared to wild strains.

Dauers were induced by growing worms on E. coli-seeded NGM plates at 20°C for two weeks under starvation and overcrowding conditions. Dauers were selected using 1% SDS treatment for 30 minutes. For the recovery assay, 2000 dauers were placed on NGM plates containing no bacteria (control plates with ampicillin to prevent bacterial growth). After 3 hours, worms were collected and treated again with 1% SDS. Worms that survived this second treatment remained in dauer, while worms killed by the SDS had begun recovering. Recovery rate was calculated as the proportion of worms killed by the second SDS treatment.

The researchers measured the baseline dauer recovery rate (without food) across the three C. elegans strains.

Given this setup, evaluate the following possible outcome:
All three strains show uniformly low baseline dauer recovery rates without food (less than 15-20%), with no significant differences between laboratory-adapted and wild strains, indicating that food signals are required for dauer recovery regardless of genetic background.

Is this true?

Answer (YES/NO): NO